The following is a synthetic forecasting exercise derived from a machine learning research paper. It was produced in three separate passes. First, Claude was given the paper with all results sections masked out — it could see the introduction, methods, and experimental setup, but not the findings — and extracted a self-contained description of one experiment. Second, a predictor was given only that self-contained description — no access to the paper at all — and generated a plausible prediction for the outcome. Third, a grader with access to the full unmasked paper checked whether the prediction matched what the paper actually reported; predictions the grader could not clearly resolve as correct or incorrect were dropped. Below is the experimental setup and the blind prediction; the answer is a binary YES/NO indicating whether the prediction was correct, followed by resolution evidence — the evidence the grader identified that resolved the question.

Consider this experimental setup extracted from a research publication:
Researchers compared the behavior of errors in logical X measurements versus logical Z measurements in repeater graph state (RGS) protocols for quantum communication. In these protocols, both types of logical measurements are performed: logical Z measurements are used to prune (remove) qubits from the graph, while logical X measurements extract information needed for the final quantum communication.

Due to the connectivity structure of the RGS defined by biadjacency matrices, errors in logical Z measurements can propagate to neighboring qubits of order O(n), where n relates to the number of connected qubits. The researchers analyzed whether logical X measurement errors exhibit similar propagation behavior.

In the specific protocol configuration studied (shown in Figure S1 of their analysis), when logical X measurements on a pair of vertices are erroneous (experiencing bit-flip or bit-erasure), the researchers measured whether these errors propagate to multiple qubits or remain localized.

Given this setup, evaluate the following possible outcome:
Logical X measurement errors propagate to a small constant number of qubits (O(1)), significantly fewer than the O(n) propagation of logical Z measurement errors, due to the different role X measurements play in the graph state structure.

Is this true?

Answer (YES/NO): NO